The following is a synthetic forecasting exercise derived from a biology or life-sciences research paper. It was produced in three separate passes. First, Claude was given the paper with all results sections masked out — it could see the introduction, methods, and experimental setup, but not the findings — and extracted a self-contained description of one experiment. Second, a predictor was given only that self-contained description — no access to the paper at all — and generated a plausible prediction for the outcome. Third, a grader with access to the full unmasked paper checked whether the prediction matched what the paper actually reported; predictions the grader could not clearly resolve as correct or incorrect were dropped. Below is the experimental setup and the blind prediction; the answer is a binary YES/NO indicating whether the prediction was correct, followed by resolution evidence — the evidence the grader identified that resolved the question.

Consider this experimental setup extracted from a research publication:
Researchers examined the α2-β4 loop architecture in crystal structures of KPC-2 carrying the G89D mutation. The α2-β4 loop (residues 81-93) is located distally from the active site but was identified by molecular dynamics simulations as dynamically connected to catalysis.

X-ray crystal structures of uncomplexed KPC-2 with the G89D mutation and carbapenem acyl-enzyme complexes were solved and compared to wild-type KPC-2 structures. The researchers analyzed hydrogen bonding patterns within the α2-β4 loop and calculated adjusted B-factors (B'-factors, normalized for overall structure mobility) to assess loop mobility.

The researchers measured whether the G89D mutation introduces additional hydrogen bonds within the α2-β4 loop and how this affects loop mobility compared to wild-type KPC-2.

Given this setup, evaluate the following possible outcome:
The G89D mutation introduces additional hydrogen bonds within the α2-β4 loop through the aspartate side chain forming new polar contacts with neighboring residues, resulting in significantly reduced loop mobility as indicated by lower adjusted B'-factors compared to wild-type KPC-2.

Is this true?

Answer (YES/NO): YES